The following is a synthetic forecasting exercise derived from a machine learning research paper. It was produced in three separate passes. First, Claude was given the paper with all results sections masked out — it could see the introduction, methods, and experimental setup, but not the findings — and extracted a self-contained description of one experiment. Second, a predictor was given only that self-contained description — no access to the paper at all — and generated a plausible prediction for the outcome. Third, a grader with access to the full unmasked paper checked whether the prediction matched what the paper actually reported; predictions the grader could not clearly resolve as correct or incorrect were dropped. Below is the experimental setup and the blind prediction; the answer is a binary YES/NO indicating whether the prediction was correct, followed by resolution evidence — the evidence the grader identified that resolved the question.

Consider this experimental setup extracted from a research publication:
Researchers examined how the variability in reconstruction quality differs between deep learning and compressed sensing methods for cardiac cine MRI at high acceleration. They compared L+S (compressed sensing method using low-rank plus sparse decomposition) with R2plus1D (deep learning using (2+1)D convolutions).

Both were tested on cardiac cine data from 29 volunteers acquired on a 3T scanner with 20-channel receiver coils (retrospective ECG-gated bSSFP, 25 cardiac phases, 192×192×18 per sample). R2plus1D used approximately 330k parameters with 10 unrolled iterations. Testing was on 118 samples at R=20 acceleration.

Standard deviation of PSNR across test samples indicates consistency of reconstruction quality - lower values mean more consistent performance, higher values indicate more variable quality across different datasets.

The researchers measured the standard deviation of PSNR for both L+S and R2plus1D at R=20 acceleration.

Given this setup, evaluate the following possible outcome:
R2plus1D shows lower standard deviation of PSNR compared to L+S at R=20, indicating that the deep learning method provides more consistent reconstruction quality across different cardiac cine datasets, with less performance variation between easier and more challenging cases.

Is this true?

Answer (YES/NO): YES